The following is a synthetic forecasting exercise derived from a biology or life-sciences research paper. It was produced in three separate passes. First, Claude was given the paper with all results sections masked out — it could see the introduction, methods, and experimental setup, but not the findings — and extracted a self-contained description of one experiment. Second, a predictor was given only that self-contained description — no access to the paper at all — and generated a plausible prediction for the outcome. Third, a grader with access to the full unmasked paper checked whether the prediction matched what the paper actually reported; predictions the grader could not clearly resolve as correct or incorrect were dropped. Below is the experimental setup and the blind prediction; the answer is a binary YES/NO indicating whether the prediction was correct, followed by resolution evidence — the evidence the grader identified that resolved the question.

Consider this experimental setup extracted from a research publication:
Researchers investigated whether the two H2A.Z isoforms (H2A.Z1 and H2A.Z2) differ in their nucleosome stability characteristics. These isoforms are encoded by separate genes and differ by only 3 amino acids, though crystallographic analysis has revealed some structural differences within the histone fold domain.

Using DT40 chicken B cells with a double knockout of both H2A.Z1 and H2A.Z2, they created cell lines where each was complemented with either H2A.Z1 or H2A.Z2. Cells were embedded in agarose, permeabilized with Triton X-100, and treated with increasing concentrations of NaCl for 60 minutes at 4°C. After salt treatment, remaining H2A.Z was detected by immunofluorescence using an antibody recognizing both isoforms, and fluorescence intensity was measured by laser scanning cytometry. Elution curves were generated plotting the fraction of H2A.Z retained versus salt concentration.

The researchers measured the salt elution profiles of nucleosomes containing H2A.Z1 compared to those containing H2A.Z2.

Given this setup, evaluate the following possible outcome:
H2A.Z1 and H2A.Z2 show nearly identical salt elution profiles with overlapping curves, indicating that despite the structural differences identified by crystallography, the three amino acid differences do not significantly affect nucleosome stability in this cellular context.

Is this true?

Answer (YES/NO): YES